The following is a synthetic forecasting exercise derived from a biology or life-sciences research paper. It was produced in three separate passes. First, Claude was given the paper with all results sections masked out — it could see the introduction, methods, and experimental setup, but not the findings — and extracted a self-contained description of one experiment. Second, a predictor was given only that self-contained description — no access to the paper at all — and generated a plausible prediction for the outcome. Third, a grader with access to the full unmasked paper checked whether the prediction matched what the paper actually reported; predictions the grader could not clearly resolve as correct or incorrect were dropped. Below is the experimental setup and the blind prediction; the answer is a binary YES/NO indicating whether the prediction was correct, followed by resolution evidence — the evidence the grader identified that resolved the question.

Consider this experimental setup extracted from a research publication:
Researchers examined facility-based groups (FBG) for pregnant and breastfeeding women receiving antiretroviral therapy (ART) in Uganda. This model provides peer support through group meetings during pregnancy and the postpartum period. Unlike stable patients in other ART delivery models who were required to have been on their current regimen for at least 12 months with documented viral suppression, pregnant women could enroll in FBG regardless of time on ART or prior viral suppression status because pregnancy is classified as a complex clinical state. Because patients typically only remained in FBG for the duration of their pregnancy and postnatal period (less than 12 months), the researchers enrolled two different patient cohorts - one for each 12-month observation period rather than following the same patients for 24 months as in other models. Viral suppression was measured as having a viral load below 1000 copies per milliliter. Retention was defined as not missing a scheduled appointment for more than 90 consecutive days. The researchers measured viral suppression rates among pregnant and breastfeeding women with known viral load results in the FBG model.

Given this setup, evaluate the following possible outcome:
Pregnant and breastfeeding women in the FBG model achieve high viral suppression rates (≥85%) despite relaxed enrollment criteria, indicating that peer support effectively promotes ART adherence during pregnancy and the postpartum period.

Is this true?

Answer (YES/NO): YES